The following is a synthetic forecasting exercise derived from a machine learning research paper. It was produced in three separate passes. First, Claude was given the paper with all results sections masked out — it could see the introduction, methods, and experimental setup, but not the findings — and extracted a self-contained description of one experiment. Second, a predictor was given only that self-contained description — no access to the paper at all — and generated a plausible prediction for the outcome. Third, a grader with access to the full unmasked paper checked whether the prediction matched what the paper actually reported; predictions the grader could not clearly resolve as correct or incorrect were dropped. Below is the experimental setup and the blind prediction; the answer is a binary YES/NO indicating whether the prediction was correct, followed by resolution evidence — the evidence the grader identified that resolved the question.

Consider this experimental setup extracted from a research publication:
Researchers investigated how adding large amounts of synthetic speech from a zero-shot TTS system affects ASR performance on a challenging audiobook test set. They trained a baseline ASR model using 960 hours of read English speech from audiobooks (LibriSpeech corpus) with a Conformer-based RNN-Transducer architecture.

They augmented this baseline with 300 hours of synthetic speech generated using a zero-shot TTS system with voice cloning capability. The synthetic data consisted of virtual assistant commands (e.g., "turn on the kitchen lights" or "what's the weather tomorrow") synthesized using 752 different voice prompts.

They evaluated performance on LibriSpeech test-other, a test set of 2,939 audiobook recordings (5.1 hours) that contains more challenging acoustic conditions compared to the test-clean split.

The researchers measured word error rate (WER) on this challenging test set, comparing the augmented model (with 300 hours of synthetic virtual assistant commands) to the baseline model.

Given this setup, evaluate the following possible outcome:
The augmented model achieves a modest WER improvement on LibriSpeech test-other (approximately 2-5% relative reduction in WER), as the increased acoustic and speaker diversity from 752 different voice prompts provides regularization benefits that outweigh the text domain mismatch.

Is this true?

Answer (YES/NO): NO